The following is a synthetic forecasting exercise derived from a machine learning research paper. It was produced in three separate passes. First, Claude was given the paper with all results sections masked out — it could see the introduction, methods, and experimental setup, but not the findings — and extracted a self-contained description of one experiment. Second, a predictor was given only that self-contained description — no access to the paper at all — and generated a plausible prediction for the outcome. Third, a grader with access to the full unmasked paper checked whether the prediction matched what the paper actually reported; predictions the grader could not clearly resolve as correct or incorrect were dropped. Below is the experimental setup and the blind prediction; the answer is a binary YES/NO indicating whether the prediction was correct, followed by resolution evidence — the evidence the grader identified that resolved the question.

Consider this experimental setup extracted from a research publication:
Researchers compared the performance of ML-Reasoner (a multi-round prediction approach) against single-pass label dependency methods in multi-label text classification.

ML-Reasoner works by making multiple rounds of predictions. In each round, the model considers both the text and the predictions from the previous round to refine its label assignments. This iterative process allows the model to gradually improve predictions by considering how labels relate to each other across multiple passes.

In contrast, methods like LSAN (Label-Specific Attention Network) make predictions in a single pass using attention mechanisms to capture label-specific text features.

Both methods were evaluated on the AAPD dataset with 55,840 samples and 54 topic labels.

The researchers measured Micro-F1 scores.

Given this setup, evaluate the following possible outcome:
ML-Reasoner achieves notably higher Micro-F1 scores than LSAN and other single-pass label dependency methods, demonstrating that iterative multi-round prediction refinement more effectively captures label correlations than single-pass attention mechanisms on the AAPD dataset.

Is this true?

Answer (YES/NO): NO